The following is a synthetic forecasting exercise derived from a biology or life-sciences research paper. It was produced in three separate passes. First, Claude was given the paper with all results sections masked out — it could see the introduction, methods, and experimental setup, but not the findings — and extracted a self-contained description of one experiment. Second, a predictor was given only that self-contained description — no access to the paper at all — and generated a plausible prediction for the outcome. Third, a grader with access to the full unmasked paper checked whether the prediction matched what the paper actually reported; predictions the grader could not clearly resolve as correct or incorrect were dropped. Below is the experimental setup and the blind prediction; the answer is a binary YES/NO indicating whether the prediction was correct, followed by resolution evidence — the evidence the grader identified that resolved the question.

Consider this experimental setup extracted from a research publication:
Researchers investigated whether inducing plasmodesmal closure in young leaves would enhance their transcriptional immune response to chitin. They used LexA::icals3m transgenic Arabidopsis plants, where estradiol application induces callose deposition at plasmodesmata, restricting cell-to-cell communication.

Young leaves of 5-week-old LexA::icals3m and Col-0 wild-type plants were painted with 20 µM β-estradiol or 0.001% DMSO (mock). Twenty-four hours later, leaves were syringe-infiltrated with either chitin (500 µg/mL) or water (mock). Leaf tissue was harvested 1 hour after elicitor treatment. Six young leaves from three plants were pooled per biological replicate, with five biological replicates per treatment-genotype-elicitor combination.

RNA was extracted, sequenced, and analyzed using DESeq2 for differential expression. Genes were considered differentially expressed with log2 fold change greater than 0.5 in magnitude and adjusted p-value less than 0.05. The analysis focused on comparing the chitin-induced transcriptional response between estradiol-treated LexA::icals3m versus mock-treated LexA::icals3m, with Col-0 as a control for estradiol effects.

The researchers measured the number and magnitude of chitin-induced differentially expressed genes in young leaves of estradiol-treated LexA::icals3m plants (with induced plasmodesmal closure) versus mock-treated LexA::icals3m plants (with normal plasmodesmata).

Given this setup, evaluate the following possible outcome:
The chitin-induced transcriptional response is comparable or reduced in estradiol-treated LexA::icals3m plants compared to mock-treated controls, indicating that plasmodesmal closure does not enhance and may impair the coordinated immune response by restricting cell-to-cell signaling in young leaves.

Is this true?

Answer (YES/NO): NO